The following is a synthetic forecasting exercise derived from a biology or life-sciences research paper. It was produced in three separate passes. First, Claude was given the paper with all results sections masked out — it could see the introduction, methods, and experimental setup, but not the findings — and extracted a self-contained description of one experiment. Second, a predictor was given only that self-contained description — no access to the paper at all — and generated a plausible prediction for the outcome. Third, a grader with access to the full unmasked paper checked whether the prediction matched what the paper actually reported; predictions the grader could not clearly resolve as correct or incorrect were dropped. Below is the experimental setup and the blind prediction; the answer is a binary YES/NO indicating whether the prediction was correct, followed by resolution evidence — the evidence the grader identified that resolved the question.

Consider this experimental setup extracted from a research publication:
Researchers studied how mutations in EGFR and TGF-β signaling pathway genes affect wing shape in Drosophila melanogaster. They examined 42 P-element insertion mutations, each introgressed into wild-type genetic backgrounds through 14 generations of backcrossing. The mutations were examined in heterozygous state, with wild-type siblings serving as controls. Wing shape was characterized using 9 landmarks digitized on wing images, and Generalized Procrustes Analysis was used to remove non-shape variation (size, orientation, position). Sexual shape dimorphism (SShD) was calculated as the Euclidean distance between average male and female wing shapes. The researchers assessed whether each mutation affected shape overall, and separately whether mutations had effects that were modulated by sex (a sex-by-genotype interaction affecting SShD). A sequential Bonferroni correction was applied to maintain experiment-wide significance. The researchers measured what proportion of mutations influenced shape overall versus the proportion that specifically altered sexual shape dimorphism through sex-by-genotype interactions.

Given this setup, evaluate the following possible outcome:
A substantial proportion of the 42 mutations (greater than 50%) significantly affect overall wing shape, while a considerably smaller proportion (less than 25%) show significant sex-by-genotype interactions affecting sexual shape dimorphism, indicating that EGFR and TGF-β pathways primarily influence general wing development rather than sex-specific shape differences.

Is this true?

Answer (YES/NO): YES